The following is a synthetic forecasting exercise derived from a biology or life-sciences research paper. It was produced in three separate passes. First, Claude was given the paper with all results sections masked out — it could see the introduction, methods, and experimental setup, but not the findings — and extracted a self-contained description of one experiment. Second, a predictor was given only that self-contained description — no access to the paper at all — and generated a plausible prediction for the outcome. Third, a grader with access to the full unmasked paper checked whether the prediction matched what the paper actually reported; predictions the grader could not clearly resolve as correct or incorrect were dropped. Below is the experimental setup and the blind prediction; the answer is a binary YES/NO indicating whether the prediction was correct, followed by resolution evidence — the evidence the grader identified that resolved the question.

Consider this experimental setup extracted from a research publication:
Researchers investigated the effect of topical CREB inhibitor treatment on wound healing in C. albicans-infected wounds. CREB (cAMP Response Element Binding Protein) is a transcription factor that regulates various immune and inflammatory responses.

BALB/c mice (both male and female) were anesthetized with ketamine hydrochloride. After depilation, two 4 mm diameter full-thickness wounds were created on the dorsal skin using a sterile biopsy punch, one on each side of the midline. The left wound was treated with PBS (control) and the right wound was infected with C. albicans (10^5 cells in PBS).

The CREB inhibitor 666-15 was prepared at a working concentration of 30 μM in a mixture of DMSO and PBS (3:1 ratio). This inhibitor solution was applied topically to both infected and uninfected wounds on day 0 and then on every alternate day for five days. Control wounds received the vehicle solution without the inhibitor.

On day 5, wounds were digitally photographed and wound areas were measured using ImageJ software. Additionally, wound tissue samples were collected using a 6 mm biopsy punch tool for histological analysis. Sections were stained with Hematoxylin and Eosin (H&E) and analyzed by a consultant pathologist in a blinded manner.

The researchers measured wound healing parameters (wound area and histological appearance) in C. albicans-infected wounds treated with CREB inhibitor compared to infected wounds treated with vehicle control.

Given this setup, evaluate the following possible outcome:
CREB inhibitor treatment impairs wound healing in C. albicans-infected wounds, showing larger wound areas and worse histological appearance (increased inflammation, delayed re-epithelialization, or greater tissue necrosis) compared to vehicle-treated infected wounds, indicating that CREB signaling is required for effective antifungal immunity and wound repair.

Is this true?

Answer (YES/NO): NO